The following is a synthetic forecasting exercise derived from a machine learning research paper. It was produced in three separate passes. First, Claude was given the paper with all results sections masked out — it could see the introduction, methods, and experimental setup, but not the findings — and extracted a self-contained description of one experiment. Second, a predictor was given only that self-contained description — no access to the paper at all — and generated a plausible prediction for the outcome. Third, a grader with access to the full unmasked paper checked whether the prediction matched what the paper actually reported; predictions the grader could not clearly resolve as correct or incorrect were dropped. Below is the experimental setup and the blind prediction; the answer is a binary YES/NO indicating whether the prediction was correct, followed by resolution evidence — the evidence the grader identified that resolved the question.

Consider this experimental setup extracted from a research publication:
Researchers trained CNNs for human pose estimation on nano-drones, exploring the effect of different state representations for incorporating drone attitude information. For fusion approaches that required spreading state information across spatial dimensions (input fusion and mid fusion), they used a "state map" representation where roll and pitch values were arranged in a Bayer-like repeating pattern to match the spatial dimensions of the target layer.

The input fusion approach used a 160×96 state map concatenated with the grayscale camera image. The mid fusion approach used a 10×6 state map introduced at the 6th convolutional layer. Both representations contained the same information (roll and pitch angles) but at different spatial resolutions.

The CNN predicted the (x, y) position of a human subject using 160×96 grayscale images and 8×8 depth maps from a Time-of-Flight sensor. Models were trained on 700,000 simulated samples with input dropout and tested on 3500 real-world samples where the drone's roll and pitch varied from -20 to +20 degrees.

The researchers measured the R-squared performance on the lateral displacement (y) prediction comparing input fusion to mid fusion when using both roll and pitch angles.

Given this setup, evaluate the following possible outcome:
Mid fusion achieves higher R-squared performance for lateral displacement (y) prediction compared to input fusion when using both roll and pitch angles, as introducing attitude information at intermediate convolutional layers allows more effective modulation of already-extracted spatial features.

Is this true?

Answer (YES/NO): YES